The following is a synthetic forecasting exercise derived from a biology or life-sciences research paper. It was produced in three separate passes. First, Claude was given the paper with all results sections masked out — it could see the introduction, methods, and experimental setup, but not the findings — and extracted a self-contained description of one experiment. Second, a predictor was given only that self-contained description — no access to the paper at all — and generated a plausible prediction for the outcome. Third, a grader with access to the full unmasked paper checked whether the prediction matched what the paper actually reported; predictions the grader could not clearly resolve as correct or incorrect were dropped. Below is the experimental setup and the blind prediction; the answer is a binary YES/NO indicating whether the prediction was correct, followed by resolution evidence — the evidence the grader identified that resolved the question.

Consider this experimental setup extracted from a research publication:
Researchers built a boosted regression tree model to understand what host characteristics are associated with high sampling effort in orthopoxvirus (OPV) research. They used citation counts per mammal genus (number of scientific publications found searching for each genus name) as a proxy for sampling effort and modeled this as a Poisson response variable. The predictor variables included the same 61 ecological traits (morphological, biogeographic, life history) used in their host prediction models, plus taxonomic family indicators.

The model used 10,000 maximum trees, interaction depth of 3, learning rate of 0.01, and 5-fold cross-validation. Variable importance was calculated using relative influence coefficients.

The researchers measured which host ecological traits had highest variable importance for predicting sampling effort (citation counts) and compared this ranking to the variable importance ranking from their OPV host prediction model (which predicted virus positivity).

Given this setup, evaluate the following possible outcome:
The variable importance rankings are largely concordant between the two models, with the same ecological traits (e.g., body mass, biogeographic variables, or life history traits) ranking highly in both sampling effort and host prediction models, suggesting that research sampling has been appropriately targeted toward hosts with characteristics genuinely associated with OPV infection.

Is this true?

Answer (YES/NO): NO